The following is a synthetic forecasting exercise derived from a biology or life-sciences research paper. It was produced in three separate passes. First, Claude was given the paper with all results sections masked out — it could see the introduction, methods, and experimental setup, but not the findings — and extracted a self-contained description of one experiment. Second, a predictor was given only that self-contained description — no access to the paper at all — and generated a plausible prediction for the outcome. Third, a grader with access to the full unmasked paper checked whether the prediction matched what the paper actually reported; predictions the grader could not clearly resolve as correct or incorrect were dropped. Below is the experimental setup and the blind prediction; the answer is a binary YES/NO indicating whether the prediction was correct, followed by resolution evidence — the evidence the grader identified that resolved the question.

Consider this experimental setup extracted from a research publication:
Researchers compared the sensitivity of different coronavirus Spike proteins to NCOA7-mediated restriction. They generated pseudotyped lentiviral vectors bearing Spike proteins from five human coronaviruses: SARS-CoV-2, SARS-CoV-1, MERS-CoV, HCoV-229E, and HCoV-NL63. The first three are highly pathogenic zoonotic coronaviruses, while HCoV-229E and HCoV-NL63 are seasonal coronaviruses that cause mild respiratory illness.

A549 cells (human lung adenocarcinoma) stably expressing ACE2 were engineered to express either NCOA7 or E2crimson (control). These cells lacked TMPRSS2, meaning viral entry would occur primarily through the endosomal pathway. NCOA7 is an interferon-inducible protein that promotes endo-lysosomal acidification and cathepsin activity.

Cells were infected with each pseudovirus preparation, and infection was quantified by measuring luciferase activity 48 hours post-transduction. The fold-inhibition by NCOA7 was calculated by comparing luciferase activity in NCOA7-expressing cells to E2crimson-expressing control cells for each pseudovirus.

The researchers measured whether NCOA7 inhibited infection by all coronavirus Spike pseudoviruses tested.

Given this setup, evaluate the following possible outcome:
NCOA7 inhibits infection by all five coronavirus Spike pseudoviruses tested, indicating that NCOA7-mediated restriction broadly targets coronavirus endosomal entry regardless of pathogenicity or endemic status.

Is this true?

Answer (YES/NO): YES